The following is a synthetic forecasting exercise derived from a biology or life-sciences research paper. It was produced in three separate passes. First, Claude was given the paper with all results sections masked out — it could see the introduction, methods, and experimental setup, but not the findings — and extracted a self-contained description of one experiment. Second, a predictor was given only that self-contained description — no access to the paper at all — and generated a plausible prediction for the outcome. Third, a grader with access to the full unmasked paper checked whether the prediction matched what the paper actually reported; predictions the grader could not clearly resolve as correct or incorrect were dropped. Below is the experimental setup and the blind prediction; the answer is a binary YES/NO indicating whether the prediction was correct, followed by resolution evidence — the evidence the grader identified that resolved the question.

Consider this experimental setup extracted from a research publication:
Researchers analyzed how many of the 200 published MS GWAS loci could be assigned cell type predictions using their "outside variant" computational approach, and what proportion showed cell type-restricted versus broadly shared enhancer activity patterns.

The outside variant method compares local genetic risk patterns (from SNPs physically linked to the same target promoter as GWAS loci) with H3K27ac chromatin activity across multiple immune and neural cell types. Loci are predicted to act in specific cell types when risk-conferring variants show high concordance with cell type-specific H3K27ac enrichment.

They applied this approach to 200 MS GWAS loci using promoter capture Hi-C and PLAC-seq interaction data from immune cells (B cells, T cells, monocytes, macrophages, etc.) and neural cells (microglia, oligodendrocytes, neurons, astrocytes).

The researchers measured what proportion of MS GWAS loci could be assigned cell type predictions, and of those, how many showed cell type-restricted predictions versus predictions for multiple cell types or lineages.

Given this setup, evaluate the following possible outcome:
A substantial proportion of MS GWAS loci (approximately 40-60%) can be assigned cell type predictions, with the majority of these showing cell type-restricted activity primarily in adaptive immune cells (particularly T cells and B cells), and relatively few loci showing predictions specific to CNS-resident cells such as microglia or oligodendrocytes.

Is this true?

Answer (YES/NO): NO